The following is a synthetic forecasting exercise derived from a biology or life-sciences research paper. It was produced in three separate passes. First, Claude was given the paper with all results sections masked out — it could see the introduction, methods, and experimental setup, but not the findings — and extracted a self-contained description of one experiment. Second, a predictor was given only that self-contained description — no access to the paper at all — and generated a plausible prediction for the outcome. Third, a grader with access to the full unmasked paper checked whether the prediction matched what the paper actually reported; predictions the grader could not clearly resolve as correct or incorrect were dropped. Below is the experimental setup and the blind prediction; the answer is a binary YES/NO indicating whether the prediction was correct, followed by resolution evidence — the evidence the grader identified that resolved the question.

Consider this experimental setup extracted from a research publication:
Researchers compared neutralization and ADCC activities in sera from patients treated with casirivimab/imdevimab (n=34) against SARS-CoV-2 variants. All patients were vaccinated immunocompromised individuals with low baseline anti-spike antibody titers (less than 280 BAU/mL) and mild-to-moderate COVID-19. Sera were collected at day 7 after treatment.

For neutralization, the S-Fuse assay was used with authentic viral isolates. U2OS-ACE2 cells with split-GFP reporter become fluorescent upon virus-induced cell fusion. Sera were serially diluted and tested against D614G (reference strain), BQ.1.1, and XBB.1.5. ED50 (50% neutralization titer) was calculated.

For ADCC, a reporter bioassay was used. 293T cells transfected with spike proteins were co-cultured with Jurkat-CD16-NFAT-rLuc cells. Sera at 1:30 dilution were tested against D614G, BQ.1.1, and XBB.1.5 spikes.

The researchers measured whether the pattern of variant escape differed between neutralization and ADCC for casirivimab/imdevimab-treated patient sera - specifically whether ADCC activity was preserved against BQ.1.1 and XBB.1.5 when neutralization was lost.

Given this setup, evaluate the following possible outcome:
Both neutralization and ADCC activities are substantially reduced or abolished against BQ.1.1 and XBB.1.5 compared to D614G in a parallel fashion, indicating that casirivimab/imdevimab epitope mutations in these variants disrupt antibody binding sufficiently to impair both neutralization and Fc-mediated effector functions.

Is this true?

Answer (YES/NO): YES